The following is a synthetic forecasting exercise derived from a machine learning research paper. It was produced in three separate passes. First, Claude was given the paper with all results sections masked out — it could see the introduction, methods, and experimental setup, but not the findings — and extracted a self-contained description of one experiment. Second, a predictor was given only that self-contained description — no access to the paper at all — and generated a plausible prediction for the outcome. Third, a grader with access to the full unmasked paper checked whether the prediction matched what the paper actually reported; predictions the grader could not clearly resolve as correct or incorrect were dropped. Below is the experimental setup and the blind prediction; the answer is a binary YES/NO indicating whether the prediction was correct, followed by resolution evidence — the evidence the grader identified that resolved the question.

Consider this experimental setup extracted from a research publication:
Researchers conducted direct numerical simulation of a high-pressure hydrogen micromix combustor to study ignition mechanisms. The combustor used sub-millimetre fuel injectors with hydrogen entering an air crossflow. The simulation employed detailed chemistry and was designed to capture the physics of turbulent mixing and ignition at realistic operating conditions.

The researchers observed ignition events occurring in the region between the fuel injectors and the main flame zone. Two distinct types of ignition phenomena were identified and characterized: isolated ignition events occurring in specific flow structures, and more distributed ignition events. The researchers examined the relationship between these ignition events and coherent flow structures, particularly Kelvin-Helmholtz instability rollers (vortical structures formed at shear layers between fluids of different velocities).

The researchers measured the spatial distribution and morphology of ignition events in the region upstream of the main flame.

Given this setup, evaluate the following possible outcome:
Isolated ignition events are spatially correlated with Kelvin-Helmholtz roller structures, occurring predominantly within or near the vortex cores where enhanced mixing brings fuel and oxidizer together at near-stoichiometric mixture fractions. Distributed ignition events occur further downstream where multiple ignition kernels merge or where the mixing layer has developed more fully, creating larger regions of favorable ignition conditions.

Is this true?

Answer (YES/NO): NO